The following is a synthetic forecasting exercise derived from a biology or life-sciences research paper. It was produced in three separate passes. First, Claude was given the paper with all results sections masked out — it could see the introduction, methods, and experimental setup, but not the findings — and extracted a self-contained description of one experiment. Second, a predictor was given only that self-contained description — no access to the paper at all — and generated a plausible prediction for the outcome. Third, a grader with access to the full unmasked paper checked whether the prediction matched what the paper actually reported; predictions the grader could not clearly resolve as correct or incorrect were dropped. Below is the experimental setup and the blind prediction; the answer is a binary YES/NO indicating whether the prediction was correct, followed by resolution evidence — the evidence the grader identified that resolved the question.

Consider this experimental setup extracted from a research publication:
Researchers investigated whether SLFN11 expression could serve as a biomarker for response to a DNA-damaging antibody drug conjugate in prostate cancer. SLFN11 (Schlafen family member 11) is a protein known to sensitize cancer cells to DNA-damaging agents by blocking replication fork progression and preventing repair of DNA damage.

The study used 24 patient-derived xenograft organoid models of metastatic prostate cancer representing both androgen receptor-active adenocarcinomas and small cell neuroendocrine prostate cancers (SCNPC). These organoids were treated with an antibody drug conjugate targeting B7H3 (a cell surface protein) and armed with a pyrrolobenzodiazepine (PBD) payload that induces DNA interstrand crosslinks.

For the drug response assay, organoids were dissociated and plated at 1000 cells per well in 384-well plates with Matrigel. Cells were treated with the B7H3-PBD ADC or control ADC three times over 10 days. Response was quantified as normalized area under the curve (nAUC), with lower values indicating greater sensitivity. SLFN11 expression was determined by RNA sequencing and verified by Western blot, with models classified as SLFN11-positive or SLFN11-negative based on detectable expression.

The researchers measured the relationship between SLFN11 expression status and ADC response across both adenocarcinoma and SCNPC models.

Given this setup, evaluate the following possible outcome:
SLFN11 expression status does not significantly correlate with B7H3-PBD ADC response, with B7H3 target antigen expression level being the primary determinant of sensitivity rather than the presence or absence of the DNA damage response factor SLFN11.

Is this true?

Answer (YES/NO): NO